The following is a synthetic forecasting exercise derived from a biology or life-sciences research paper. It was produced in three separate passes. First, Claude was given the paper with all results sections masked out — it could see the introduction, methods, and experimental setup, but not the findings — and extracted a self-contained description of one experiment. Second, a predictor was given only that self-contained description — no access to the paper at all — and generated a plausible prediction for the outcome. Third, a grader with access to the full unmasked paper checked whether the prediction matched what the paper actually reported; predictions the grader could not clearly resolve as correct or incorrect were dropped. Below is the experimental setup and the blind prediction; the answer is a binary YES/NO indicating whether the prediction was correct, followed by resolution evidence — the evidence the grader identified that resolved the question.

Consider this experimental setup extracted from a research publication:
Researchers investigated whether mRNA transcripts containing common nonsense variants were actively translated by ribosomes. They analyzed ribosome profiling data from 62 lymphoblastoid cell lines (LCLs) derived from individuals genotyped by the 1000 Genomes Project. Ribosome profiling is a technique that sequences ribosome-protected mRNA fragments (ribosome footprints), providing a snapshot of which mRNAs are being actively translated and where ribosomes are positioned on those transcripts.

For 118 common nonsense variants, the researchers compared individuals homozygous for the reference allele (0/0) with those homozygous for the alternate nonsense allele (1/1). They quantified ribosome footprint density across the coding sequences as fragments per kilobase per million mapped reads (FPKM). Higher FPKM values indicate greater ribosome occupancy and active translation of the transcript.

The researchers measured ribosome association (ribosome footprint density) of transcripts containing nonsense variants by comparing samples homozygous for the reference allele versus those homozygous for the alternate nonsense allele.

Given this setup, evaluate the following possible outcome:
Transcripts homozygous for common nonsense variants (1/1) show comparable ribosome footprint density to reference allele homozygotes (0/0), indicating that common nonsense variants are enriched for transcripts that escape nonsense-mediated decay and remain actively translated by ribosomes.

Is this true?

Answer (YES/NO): YES